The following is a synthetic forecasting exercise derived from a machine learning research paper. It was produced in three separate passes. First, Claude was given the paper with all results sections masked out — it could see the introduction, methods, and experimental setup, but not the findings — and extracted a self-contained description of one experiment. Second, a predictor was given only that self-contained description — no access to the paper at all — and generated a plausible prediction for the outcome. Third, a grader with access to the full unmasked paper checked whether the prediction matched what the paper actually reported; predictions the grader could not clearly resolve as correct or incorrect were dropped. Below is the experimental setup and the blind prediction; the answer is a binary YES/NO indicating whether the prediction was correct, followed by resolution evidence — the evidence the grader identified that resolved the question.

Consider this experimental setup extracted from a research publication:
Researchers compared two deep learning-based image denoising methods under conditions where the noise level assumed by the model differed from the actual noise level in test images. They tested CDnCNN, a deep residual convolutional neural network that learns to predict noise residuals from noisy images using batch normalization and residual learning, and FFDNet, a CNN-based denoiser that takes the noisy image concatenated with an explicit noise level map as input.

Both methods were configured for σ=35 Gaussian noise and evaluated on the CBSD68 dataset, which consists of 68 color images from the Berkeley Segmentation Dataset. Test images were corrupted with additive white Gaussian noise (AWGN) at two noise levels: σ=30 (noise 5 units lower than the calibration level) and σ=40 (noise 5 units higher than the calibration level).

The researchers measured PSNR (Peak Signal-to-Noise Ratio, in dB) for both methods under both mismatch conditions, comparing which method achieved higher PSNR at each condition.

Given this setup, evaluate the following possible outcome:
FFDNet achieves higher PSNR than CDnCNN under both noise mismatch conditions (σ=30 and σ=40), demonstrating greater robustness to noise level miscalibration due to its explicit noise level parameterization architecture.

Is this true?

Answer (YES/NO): NO